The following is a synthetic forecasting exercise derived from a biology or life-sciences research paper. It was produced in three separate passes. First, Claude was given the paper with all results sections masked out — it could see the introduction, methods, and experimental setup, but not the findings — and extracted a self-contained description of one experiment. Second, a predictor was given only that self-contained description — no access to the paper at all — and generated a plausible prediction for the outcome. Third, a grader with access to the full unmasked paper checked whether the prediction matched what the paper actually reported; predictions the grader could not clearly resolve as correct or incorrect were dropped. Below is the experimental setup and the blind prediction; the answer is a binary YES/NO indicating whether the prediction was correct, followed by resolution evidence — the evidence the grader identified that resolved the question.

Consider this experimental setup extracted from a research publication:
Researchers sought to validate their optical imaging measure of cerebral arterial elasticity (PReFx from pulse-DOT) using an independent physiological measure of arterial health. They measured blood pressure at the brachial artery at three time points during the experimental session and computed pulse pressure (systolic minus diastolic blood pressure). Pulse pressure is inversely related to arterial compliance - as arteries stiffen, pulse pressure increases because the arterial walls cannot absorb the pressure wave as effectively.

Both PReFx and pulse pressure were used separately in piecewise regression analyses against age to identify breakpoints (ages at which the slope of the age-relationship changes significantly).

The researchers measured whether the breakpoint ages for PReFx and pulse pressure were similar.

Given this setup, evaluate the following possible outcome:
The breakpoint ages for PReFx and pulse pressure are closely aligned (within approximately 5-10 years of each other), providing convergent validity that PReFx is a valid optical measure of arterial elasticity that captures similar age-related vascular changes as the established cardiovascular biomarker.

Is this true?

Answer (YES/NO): YES